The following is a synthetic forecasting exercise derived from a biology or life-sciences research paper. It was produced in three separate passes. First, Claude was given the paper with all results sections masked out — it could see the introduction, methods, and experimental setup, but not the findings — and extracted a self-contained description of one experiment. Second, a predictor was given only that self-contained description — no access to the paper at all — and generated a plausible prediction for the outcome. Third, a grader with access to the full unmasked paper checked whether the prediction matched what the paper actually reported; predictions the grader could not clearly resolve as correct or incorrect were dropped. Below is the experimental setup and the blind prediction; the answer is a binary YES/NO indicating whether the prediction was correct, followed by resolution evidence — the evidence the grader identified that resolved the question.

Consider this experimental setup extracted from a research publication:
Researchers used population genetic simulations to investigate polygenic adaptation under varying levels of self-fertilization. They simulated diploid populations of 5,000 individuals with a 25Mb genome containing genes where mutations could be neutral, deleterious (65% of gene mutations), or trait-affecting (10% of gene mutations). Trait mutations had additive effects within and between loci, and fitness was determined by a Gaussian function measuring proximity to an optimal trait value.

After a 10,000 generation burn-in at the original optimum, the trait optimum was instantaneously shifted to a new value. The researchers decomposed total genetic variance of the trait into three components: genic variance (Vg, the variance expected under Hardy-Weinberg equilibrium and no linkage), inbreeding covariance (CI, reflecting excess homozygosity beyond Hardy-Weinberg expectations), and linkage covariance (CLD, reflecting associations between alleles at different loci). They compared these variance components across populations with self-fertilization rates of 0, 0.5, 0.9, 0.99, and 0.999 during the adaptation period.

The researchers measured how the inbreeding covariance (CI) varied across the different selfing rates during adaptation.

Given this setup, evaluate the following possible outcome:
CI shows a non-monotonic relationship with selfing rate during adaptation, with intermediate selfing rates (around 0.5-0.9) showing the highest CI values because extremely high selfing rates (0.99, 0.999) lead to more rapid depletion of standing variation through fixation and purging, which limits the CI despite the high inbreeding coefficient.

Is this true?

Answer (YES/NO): NO